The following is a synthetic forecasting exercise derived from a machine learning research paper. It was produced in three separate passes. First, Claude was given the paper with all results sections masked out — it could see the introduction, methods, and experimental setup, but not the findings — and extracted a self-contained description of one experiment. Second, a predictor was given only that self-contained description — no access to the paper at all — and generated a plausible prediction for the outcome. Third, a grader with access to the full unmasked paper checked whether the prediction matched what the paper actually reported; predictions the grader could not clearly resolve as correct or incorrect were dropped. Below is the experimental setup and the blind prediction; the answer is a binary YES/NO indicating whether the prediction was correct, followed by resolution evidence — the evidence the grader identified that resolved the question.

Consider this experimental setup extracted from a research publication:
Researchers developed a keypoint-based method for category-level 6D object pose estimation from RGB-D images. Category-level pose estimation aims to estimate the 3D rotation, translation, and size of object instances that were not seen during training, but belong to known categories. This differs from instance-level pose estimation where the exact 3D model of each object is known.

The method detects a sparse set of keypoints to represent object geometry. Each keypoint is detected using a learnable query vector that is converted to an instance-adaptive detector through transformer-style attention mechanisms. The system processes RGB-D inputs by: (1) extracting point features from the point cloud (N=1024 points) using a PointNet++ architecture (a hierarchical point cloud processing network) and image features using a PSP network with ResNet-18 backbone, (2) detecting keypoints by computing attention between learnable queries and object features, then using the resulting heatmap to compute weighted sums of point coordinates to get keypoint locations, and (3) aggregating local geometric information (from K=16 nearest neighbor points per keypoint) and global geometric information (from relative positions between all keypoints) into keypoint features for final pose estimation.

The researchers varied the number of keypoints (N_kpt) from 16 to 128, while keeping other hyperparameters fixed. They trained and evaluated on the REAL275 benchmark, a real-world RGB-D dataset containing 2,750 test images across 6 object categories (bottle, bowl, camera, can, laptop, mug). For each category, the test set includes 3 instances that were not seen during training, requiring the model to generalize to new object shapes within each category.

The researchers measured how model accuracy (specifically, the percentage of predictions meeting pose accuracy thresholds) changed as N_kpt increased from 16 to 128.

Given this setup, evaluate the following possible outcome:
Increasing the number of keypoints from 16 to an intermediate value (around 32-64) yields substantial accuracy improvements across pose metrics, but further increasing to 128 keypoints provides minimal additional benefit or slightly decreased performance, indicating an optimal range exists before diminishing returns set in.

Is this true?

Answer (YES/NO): NO